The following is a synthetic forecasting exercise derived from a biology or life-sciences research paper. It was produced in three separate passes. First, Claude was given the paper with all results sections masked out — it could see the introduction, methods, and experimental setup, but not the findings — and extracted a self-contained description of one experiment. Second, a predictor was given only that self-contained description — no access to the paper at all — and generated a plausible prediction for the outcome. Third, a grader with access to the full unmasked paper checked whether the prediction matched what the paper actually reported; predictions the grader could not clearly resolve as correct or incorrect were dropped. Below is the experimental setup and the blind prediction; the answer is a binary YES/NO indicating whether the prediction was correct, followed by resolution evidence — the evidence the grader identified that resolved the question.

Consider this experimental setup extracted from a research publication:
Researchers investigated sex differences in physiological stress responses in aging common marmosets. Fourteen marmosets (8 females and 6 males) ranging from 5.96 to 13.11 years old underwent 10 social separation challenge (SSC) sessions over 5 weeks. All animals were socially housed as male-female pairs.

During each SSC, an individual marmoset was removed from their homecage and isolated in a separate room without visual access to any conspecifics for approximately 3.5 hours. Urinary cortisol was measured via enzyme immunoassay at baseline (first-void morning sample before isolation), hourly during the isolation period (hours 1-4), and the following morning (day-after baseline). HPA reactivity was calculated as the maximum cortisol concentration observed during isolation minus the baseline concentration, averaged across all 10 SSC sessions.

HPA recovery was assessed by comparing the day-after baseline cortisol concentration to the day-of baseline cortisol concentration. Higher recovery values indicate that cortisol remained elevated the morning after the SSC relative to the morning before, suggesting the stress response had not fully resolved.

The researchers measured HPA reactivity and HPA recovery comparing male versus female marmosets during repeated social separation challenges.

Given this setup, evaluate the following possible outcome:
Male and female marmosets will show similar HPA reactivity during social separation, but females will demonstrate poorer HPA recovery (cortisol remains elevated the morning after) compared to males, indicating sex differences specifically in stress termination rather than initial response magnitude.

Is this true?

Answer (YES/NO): NO